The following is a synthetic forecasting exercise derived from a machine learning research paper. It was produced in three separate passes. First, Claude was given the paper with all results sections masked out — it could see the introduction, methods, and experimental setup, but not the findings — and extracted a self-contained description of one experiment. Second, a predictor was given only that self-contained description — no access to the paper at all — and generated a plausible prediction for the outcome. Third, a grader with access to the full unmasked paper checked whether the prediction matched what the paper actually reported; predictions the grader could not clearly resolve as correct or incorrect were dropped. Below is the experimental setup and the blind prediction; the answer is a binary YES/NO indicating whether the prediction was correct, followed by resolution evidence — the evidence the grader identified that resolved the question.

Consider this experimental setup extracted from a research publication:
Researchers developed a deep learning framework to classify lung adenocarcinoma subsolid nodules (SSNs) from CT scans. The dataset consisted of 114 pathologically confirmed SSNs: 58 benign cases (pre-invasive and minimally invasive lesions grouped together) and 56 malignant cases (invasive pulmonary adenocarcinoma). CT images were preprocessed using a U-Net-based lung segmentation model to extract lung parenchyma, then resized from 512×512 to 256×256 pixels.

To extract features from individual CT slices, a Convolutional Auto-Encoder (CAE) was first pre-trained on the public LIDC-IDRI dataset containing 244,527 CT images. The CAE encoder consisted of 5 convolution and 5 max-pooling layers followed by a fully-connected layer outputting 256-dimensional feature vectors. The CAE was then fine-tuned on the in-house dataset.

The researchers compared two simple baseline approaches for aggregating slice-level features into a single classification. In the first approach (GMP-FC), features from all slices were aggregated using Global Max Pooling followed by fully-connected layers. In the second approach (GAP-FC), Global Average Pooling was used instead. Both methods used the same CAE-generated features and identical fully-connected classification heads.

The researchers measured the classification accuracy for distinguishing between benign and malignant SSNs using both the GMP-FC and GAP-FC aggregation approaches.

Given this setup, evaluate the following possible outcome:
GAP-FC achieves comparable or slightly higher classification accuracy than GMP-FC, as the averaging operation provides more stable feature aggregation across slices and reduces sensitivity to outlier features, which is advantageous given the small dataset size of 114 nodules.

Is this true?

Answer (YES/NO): NO